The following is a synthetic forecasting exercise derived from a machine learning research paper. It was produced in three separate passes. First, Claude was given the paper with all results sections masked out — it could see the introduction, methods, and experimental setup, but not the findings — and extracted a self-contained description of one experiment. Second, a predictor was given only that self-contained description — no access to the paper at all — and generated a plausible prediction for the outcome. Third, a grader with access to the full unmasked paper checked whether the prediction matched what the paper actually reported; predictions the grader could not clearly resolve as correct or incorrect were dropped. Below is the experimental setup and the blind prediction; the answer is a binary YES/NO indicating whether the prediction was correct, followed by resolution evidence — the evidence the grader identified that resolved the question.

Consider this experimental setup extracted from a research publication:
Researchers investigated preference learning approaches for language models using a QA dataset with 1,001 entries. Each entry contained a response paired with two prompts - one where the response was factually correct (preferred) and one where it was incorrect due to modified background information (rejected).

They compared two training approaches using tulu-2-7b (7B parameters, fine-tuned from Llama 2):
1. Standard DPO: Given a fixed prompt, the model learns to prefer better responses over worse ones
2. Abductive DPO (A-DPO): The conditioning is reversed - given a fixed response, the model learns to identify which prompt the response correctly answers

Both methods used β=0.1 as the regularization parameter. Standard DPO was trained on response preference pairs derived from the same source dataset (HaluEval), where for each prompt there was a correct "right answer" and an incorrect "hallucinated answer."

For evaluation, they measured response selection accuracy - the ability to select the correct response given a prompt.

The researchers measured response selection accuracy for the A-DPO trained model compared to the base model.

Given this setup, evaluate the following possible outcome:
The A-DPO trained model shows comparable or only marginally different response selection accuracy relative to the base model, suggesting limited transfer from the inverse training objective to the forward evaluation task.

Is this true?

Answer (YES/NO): YES